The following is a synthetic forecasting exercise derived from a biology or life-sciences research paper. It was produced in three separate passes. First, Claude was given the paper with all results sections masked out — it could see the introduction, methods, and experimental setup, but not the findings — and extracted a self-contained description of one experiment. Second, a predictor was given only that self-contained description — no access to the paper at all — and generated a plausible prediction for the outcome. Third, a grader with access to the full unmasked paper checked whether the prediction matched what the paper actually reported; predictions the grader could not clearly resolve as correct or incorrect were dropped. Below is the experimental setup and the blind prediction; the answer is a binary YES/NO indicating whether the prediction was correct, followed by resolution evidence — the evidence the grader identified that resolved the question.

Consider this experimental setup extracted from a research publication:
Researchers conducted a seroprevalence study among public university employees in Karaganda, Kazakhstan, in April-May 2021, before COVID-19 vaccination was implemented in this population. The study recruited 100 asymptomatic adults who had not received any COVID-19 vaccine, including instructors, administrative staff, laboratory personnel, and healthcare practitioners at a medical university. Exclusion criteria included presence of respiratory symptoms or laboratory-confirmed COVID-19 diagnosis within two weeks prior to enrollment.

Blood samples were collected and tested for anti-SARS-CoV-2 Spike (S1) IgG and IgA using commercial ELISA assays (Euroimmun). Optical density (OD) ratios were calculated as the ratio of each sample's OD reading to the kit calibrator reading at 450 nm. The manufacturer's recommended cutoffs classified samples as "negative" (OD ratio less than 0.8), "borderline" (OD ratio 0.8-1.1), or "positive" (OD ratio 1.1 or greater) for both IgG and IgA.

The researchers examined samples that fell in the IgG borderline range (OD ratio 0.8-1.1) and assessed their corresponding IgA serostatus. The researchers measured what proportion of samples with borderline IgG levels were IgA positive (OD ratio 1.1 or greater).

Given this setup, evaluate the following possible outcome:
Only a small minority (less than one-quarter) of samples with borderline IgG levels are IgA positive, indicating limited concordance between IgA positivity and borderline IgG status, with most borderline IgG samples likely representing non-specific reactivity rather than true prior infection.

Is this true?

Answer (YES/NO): NO